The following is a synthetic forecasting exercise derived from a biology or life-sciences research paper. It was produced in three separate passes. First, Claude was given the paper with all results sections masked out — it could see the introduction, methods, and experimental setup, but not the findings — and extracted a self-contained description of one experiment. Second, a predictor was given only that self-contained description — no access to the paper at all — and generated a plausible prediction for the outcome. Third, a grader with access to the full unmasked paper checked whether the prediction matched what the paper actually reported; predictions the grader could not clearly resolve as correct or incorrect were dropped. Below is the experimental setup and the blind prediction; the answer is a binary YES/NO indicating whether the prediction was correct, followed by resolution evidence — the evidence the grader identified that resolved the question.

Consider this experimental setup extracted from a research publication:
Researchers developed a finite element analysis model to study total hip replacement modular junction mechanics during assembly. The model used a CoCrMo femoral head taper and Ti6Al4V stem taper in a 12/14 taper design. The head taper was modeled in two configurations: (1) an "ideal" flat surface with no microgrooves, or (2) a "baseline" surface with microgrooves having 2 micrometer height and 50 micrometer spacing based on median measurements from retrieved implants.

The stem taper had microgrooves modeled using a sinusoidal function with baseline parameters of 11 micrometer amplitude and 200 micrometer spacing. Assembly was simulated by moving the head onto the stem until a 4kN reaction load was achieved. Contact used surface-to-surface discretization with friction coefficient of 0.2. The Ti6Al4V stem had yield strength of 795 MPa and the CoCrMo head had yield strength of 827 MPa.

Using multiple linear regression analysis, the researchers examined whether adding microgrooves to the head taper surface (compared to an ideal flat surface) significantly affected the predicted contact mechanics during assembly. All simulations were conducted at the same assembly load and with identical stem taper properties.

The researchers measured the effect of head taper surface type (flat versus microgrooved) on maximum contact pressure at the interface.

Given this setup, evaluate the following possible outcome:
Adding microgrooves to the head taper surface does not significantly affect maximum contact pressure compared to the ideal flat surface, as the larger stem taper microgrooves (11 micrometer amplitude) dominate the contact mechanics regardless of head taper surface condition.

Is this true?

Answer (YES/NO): NO